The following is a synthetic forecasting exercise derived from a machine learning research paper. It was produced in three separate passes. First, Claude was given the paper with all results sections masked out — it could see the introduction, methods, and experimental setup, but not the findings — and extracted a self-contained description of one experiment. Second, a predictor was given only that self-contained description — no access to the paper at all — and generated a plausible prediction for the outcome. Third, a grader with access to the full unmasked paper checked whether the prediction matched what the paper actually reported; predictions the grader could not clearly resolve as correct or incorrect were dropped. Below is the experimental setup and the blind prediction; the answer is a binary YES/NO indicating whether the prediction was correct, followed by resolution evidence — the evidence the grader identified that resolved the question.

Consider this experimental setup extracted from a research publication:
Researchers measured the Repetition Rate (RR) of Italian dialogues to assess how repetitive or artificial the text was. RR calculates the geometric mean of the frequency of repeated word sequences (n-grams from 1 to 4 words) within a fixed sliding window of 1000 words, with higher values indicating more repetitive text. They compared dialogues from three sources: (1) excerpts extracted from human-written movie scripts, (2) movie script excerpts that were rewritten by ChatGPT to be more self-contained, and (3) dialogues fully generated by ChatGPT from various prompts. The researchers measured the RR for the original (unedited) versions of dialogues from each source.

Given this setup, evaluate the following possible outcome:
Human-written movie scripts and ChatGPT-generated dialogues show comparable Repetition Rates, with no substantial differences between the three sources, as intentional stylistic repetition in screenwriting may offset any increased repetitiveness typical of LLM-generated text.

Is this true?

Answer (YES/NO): NO